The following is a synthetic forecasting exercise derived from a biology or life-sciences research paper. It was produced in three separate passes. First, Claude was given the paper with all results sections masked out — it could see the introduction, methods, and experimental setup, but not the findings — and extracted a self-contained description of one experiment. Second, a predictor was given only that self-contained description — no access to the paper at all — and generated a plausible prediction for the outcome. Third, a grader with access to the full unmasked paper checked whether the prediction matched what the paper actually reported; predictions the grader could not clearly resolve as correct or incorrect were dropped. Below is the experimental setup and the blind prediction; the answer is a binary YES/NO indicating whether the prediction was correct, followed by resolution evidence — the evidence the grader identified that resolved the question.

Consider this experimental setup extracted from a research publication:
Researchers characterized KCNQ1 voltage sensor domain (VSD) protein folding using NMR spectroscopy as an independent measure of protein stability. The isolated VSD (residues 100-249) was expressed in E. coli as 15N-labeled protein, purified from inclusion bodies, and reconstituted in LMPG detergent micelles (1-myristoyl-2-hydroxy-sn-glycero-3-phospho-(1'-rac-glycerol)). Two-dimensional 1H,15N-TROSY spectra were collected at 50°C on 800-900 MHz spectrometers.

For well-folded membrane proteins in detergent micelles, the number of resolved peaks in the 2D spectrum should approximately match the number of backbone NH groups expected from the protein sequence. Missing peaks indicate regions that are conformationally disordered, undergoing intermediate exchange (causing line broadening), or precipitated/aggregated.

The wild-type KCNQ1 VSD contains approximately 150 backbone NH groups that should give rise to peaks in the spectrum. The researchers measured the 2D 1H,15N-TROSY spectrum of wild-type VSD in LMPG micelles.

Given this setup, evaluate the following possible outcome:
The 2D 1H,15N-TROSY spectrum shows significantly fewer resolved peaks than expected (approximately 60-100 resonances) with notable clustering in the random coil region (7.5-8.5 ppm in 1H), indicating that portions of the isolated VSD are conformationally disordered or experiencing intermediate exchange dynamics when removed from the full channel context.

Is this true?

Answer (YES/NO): NO